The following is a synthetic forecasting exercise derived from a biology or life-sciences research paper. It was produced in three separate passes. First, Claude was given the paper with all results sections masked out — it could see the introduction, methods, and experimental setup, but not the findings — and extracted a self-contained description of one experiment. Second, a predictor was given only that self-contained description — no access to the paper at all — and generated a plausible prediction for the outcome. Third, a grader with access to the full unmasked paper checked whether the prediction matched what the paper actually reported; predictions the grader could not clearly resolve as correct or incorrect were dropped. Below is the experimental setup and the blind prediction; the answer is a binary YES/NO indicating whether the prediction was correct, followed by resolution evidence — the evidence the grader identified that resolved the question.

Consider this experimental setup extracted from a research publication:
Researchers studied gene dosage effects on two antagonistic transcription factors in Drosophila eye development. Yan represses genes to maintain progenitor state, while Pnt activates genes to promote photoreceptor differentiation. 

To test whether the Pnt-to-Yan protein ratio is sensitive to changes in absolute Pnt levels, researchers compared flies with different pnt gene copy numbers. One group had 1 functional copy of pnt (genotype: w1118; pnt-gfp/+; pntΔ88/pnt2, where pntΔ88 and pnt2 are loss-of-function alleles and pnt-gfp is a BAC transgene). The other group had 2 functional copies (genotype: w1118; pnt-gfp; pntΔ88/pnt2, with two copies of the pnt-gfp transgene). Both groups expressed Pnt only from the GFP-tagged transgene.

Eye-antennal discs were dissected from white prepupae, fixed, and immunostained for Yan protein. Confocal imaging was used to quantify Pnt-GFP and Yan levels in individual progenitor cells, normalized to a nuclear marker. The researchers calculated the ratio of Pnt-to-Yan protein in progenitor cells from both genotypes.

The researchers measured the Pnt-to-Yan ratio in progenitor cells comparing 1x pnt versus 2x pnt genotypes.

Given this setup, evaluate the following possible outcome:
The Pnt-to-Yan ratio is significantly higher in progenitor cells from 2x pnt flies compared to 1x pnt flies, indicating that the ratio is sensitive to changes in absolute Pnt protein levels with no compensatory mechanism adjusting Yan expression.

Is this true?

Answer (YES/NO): NO